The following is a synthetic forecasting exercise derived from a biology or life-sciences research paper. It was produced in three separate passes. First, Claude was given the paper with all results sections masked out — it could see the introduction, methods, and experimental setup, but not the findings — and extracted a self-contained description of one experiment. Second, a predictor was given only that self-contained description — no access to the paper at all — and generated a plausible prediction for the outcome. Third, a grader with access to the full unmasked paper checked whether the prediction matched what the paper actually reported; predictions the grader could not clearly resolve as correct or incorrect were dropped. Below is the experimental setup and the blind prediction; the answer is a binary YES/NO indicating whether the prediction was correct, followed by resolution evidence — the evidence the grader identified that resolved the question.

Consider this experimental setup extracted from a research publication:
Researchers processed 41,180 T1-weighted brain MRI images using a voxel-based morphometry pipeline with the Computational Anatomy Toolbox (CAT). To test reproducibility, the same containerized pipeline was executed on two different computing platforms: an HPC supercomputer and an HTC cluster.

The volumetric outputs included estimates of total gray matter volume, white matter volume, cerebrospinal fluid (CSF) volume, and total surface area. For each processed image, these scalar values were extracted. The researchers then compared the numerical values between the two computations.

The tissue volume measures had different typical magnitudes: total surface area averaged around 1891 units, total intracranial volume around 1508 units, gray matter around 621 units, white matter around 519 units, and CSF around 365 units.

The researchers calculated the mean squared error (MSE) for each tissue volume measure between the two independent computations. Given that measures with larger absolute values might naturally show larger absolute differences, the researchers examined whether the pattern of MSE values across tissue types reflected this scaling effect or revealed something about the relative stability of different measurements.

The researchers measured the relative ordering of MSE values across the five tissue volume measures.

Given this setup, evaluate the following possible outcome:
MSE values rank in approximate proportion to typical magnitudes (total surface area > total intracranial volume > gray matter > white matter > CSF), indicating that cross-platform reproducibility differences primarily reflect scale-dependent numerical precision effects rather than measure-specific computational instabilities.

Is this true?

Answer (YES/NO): NO